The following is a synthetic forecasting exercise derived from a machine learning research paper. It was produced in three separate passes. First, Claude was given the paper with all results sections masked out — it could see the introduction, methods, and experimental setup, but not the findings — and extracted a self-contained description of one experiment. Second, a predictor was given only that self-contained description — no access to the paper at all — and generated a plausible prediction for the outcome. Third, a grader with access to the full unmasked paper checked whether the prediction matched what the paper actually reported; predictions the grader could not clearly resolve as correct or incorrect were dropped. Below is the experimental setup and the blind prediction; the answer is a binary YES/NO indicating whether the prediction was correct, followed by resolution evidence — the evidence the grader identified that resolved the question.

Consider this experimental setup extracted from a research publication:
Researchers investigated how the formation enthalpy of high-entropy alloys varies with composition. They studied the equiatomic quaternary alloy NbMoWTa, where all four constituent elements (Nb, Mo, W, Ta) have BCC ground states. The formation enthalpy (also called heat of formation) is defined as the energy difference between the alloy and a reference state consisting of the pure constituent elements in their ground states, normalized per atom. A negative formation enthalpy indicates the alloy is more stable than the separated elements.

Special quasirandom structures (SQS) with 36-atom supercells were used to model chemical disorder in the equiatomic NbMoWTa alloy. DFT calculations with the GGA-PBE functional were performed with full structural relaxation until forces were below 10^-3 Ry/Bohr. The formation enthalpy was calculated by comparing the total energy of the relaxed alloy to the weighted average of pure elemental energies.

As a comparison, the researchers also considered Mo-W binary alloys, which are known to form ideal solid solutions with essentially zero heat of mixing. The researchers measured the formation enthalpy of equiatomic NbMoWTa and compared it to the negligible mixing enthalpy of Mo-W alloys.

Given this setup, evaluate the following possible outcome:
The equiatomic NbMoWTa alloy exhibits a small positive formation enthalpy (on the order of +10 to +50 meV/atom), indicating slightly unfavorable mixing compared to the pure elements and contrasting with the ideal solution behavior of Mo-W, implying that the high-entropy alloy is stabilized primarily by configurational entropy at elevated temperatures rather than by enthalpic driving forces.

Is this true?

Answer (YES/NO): NO